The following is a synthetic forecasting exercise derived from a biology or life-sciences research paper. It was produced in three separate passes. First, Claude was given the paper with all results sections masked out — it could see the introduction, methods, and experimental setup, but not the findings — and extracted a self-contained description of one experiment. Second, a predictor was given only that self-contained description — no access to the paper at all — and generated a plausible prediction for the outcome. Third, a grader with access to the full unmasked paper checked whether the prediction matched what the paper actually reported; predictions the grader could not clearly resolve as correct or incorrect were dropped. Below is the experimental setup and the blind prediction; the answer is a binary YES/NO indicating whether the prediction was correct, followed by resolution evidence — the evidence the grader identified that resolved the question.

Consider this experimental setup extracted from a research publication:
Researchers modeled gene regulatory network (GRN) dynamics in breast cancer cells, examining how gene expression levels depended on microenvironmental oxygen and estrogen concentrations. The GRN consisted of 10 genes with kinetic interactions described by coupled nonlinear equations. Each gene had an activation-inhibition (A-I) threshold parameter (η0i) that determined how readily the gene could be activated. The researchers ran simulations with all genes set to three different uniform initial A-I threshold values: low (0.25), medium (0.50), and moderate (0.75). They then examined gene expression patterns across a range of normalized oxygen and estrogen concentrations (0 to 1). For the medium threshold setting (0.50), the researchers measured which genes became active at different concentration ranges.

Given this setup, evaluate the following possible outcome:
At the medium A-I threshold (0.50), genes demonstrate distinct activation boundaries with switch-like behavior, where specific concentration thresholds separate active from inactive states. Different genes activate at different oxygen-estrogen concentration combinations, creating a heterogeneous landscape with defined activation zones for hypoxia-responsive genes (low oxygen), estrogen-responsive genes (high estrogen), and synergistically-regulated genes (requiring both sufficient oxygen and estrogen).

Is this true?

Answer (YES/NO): YES